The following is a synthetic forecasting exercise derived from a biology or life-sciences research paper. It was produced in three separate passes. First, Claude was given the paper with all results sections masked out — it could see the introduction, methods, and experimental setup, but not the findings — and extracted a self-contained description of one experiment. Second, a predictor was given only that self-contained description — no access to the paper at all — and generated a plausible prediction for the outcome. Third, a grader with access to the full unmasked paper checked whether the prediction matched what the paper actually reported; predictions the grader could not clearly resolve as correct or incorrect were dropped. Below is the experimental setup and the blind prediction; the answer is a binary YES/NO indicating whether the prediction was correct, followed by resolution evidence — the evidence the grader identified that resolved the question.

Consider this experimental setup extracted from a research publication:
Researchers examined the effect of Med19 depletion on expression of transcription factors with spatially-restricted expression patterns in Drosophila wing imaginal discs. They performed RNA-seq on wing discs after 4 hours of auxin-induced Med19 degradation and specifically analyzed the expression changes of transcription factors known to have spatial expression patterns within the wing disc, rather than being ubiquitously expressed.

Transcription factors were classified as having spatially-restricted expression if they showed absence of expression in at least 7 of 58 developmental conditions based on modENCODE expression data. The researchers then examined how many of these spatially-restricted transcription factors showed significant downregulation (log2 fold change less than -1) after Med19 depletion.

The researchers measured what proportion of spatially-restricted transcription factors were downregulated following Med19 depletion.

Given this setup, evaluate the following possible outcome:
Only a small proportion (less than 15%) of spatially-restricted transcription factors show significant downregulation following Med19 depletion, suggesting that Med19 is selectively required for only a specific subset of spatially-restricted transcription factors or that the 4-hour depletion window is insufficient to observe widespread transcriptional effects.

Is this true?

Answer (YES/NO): NO